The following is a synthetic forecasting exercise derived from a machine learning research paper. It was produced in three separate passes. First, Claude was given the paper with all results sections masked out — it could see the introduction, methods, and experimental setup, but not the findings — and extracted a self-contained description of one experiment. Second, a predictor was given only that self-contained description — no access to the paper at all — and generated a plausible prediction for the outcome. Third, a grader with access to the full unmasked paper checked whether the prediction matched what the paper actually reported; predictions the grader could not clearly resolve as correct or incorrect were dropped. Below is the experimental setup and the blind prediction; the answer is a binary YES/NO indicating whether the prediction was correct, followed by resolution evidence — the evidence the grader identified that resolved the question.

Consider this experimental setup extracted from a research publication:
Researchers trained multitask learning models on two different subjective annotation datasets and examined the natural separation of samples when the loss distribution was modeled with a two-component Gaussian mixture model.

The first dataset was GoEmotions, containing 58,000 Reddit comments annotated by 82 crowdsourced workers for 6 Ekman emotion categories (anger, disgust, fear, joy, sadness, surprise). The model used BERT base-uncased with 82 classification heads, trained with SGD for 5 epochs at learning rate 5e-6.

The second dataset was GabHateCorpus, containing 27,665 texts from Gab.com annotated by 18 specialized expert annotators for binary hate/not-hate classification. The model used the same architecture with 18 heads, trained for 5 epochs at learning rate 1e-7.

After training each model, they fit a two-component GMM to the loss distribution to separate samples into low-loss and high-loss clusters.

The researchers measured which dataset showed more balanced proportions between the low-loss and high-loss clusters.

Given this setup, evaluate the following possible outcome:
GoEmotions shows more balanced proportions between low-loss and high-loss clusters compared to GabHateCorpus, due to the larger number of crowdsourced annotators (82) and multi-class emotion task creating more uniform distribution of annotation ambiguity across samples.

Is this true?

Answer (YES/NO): YES